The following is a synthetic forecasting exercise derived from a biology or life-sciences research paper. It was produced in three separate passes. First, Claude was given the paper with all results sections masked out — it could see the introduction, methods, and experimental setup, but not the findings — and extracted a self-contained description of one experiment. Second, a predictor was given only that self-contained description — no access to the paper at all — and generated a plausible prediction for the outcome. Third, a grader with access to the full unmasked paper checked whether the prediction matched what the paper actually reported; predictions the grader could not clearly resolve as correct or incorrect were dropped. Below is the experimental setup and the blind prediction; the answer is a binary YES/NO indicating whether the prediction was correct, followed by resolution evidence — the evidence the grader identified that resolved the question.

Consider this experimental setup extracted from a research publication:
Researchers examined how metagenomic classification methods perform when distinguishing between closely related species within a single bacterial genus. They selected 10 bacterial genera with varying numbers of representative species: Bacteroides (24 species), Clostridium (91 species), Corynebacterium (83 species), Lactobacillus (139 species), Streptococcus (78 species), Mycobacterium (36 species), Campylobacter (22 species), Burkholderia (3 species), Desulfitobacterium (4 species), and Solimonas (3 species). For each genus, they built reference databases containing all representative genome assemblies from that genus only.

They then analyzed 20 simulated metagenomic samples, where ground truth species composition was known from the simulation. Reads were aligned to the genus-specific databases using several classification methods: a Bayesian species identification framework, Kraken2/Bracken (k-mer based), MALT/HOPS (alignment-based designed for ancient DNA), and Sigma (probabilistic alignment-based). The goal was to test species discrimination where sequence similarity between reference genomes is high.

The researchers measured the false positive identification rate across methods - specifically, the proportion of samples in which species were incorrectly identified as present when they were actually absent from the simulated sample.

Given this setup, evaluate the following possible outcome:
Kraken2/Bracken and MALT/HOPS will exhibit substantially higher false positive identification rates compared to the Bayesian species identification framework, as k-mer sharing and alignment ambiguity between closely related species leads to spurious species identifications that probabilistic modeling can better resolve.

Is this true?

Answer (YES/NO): YES